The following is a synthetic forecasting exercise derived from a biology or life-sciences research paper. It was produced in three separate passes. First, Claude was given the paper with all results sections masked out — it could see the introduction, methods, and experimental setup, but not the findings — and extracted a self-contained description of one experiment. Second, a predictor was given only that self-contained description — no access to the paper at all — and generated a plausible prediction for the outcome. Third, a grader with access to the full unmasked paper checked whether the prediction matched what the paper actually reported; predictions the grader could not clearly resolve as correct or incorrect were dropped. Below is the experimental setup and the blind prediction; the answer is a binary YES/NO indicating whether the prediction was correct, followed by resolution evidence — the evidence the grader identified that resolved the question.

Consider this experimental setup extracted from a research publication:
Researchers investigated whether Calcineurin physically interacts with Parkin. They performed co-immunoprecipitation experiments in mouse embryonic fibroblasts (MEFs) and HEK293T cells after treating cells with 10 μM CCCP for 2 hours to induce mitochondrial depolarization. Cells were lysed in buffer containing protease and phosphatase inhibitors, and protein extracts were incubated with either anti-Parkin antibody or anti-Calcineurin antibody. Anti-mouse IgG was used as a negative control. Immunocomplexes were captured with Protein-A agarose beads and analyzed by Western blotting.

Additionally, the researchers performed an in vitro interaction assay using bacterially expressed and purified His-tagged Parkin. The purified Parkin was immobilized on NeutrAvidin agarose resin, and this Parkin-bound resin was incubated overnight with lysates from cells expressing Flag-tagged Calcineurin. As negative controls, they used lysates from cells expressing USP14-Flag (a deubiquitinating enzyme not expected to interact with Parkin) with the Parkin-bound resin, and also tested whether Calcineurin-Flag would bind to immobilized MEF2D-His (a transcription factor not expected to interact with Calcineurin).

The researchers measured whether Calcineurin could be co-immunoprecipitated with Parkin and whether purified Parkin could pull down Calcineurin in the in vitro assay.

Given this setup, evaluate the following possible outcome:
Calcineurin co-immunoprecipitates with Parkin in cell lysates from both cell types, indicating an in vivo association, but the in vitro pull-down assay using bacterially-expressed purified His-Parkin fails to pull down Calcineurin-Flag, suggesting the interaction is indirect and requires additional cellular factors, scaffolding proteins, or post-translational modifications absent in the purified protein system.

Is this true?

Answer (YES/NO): NO